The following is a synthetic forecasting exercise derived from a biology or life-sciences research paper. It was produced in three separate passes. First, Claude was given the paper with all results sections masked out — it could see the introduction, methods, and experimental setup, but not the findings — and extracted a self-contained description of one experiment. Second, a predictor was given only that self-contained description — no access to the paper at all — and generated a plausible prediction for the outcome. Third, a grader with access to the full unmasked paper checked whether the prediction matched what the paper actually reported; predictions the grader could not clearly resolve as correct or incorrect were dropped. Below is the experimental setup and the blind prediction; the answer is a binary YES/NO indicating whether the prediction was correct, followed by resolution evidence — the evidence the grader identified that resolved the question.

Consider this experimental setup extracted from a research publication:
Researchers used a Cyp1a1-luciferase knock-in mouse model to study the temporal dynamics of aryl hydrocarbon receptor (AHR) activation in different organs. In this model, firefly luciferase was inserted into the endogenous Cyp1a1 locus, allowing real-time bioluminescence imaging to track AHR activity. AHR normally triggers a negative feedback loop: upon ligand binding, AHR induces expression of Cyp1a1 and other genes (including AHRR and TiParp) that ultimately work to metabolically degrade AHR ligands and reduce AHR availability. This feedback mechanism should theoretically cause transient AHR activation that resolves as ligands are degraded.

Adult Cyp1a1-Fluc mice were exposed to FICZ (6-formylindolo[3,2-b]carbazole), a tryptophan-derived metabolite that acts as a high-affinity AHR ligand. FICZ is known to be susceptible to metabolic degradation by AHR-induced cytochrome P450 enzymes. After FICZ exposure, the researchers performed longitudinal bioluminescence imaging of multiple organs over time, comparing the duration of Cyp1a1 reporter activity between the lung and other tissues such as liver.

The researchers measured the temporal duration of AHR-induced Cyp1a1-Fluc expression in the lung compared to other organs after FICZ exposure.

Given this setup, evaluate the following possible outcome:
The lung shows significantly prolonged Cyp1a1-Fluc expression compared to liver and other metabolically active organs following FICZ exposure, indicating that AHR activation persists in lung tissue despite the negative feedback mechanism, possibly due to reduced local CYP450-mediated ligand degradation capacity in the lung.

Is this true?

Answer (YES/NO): NO